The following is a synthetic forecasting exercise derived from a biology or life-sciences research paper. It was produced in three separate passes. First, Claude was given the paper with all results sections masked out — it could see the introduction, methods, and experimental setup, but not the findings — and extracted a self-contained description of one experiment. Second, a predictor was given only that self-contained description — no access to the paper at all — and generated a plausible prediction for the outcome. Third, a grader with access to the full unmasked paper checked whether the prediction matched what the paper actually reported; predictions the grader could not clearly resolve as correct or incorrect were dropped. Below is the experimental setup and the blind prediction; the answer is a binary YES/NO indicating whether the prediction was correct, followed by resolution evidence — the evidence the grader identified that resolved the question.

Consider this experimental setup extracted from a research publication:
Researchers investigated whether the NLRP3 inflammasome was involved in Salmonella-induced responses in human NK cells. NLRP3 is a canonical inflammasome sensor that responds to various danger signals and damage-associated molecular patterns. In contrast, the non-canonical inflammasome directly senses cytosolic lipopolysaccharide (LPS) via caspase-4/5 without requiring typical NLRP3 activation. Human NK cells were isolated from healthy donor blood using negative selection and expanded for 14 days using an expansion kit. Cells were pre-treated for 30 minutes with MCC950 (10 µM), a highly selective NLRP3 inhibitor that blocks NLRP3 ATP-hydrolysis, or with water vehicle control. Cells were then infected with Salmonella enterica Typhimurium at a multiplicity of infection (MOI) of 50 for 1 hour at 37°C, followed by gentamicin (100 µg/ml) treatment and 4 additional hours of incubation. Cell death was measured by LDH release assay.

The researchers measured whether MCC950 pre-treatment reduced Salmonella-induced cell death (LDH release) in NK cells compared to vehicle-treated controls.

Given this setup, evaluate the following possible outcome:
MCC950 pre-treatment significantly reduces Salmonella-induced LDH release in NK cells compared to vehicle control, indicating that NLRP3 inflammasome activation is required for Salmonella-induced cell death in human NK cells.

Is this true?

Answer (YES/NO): NO